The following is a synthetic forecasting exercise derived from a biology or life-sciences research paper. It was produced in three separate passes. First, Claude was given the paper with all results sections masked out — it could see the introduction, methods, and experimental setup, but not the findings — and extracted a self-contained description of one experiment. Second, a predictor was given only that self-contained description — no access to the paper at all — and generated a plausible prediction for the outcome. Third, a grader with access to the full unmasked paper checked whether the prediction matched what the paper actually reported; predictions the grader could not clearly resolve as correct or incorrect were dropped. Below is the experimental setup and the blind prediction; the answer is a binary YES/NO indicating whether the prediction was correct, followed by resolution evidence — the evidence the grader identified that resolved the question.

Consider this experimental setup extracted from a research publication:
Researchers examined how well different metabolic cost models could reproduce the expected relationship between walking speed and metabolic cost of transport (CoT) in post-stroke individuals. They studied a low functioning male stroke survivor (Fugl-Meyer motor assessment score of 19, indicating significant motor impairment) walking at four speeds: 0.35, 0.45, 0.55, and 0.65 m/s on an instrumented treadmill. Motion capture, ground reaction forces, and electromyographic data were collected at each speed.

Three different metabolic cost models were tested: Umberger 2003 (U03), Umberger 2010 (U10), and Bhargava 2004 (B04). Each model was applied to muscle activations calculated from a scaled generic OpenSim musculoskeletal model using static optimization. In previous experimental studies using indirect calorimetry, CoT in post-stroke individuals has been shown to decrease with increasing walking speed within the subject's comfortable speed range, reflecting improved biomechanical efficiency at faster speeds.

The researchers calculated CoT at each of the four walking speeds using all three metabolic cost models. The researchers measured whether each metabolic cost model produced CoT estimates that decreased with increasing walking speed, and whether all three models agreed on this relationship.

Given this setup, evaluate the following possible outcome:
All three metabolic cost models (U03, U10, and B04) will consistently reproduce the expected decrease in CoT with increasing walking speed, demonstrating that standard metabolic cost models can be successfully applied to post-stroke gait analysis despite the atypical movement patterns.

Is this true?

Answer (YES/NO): YES